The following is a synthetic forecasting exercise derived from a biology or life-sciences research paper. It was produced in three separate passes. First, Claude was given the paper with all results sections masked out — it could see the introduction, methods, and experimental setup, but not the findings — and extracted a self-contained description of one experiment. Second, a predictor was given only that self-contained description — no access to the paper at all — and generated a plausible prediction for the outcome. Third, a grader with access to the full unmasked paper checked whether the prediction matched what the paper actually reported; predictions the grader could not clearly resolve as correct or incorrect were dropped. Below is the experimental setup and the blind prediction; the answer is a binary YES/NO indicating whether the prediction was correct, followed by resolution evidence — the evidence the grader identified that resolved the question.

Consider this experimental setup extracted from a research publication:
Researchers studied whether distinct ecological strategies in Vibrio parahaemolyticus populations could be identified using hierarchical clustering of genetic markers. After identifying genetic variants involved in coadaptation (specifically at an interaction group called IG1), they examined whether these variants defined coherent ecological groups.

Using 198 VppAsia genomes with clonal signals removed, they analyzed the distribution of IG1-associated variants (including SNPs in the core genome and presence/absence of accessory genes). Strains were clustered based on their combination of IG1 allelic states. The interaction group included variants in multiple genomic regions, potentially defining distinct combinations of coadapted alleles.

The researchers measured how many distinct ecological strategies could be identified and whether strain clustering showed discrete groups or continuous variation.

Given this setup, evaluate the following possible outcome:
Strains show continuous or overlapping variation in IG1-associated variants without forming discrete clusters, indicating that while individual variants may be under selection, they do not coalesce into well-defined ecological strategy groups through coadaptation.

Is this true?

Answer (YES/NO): NO